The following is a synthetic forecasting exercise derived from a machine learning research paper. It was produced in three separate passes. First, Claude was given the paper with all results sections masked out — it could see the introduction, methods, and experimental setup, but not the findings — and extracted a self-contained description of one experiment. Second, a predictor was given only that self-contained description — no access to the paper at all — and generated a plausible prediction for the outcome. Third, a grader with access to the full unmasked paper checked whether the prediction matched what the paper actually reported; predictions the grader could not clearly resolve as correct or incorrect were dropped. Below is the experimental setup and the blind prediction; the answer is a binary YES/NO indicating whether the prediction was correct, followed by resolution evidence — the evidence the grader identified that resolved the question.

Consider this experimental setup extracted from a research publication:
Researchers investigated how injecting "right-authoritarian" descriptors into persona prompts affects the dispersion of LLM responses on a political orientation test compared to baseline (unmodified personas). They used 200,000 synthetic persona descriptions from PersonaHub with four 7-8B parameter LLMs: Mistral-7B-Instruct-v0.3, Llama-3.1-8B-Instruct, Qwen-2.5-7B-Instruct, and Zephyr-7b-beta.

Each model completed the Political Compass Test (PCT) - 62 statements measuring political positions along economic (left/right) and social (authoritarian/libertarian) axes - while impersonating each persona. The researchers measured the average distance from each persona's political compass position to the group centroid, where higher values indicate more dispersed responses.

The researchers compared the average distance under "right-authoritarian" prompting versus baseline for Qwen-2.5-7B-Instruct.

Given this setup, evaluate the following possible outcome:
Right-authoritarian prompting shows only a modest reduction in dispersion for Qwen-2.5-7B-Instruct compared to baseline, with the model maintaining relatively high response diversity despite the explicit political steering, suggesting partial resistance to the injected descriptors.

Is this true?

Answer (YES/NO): NO